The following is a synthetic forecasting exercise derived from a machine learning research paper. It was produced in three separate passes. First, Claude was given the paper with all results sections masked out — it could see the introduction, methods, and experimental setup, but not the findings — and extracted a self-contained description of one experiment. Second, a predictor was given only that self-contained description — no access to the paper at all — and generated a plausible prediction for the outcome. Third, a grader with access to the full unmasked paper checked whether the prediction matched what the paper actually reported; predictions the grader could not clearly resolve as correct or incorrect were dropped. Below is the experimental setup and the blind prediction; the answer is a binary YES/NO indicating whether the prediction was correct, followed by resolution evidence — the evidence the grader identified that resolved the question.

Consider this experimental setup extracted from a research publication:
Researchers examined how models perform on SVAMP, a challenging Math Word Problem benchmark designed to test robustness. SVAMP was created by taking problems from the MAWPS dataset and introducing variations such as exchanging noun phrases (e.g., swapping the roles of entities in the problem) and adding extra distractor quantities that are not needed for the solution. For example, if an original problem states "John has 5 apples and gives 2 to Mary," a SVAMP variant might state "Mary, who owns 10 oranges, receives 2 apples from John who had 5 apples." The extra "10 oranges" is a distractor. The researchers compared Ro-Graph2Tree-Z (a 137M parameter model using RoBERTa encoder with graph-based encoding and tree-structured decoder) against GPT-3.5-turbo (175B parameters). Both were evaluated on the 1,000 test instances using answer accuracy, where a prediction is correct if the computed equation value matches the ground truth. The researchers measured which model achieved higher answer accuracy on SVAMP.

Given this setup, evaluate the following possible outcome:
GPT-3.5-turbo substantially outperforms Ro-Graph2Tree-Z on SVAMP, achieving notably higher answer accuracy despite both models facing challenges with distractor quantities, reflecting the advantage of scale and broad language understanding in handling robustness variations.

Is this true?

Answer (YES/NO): YES